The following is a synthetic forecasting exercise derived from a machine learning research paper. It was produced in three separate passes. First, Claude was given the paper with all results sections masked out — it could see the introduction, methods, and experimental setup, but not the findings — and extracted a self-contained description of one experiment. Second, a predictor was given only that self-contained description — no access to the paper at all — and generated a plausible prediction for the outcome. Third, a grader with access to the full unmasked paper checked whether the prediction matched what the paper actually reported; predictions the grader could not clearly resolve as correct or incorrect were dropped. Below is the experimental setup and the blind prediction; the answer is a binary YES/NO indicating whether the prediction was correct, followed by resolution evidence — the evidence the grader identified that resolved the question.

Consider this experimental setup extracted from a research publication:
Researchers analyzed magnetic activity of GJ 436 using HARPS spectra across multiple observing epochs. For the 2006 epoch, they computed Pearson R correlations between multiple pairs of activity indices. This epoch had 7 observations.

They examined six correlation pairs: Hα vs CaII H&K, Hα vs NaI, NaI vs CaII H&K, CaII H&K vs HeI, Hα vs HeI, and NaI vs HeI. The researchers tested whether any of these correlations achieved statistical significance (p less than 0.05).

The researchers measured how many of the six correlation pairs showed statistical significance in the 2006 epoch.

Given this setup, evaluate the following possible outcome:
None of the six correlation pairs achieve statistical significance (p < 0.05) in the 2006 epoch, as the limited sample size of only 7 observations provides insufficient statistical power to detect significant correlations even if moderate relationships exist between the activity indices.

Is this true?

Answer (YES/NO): YES